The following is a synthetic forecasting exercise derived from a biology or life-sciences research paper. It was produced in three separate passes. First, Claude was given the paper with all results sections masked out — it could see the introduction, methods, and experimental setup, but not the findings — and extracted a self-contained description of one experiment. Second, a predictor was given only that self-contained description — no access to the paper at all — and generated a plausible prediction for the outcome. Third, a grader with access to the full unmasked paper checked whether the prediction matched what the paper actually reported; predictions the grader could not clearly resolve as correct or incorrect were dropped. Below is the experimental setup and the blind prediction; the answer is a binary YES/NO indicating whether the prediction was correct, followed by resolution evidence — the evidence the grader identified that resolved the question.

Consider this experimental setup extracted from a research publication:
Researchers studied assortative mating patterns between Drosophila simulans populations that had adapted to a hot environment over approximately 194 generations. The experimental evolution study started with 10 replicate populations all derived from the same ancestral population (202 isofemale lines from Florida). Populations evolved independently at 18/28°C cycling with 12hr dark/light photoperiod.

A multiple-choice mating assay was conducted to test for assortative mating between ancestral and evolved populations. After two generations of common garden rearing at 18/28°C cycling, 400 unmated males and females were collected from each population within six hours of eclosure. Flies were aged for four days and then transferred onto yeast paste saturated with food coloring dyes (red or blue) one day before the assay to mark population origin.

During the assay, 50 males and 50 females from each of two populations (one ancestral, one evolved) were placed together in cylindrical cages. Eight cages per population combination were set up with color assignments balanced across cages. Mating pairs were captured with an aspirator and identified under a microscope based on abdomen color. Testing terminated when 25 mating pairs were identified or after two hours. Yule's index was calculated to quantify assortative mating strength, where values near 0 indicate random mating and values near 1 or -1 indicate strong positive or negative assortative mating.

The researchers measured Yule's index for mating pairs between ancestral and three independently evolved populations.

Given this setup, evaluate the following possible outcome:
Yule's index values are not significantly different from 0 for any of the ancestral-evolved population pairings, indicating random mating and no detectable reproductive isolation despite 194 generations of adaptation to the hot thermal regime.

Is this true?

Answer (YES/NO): NO